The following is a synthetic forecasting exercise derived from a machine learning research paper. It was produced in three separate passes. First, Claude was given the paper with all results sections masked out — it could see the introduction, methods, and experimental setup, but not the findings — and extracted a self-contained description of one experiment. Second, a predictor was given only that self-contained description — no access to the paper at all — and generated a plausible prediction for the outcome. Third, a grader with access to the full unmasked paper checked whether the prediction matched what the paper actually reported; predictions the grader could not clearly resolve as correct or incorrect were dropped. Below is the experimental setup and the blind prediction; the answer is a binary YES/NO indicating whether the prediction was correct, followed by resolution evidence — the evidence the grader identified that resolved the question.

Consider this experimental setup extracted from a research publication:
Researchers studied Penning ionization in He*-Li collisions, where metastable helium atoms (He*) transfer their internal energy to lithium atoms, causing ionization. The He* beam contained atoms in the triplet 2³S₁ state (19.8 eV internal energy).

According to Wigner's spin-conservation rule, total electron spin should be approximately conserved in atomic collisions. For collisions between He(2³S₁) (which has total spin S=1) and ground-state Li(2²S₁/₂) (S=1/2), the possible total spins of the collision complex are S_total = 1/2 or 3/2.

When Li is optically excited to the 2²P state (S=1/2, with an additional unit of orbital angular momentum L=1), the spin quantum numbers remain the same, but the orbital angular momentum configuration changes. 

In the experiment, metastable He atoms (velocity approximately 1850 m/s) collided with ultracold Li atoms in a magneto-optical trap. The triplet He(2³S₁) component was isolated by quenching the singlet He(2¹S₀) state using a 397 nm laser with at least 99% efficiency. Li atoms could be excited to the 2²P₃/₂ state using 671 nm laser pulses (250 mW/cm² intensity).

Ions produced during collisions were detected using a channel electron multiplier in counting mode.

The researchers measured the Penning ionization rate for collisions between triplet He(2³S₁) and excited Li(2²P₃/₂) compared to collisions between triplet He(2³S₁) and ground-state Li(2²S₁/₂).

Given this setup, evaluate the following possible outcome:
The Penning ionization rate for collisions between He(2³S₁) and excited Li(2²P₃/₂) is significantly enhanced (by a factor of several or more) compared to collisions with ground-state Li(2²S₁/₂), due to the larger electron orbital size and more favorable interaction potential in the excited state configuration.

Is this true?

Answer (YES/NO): NO